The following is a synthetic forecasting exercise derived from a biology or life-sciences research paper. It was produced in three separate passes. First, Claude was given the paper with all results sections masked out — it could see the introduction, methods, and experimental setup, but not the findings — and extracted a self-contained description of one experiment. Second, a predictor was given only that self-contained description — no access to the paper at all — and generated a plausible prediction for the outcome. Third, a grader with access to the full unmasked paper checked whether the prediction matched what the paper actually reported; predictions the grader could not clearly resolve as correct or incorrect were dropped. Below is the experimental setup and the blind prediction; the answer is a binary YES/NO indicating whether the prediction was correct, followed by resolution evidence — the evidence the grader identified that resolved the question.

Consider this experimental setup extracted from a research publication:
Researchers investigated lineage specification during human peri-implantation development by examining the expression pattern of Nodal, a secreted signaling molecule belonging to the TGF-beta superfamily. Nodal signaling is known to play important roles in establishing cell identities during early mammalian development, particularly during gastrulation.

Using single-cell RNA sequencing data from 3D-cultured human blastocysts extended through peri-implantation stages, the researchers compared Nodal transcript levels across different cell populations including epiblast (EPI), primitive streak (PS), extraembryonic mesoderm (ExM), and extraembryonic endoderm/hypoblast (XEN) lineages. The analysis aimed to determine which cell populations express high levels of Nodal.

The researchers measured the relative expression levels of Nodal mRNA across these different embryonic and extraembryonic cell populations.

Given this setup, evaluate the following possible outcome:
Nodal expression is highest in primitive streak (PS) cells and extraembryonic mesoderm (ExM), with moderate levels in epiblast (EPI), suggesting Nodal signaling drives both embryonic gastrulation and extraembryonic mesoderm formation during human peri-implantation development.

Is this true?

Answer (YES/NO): NO